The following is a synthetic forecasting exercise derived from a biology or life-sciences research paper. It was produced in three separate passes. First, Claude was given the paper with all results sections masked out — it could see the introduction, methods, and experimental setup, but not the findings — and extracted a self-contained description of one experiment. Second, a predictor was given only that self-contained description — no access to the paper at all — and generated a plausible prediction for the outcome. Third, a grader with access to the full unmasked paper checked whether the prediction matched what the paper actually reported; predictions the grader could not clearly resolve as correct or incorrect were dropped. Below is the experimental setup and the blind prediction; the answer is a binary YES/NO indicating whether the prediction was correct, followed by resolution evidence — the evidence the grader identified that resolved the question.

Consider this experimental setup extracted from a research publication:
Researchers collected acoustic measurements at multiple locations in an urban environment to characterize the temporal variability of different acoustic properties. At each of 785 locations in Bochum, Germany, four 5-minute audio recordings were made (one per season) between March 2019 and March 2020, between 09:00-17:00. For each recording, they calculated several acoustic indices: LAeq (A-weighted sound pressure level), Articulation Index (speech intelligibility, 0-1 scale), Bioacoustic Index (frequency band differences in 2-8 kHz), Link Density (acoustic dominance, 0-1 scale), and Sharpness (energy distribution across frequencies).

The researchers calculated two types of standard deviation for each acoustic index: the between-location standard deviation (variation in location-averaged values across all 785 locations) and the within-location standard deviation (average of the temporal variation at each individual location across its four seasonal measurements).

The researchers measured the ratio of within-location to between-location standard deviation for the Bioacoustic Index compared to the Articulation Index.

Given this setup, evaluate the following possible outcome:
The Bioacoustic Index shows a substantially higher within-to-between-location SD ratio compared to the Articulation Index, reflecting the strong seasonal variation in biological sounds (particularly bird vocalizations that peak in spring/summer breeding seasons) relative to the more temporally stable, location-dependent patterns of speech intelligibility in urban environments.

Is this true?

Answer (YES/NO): YES